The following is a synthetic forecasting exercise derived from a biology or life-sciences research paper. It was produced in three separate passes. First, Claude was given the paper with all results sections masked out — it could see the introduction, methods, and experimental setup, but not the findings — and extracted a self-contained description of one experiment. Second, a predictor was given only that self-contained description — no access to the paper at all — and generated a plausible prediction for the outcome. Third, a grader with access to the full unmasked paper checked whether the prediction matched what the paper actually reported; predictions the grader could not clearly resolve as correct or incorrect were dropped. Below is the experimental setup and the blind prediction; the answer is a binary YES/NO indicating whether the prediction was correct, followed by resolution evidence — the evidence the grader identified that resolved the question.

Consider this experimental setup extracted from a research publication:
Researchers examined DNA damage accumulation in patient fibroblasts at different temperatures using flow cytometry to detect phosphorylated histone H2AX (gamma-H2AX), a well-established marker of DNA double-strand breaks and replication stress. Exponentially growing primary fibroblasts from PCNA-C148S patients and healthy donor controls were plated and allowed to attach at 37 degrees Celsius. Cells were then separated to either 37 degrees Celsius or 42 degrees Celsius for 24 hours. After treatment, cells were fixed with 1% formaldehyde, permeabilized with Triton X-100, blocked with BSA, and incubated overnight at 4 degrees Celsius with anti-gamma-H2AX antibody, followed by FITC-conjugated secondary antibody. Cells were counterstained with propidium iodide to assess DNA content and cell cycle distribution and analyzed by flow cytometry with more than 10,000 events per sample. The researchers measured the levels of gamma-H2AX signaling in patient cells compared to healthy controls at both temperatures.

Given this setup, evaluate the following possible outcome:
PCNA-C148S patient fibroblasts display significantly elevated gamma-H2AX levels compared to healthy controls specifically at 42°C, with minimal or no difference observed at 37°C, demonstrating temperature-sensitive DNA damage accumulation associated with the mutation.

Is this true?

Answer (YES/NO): NO